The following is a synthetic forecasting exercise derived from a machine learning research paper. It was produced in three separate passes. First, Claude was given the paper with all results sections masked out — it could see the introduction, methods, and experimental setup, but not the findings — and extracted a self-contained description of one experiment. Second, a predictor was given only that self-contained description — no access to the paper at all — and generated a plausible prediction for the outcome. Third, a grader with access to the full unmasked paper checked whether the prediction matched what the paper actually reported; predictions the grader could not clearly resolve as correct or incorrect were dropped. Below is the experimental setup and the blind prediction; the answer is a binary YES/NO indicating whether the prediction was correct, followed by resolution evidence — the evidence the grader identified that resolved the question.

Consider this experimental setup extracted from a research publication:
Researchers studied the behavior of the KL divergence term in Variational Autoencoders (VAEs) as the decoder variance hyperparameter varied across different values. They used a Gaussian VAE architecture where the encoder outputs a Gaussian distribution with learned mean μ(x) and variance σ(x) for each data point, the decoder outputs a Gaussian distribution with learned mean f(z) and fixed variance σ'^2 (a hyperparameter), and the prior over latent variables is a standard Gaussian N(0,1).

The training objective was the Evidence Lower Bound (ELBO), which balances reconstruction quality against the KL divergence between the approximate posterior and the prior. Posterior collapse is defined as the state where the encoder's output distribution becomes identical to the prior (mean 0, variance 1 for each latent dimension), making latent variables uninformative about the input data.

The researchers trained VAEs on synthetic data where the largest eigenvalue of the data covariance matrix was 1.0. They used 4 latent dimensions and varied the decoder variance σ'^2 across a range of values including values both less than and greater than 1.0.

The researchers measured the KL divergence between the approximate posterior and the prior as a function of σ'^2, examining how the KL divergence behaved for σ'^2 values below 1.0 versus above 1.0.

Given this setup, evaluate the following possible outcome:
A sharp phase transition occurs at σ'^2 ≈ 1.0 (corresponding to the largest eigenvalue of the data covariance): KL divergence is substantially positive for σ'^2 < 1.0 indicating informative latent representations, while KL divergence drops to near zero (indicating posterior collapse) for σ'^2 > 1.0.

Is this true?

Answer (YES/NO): YES